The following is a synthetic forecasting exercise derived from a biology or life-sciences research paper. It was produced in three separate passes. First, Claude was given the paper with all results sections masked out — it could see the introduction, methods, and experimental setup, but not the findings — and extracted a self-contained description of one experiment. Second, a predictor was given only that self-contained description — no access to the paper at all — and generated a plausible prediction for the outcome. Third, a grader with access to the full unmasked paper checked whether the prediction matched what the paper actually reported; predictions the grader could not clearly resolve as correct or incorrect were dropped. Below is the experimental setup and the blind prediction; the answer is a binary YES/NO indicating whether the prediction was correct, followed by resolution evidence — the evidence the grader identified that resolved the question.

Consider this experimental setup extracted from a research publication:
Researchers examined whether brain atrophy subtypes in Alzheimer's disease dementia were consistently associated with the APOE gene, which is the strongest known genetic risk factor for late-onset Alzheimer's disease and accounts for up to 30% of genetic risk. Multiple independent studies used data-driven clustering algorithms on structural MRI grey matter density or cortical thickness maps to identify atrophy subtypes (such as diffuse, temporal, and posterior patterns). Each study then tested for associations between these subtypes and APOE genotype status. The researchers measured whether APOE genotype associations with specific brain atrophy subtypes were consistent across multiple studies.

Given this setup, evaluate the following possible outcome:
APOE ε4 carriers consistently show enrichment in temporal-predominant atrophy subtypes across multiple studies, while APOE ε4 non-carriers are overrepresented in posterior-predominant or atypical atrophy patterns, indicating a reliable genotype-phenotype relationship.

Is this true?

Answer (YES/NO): NO